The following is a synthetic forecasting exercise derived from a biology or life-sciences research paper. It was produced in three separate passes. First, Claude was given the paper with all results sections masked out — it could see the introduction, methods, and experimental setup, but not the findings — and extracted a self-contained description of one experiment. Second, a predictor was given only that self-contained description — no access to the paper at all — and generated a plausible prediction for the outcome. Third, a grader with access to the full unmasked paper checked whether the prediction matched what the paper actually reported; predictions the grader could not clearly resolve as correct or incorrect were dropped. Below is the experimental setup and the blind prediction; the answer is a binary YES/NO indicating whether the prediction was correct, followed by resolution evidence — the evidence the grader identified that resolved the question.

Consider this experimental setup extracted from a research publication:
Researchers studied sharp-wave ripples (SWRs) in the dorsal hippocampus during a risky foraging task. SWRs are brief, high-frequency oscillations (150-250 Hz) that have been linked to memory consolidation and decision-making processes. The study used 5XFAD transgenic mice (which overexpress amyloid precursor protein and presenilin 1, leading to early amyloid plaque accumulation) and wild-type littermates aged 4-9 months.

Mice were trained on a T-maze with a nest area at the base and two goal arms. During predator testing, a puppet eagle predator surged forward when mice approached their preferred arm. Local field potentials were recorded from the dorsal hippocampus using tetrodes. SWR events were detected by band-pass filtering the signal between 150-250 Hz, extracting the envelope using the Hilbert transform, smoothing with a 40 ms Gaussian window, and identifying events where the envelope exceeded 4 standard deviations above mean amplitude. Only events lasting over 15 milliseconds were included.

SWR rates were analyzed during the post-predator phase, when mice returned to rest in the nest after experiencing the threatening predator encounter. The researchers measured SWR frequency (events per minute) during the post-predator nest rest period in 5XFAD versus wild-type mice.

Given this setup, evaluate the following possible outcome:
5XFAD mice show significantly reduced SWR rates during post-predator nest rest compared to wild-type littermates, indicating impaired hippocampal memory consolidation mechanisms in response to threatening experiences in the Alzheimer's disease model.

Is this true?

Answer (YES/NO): YES